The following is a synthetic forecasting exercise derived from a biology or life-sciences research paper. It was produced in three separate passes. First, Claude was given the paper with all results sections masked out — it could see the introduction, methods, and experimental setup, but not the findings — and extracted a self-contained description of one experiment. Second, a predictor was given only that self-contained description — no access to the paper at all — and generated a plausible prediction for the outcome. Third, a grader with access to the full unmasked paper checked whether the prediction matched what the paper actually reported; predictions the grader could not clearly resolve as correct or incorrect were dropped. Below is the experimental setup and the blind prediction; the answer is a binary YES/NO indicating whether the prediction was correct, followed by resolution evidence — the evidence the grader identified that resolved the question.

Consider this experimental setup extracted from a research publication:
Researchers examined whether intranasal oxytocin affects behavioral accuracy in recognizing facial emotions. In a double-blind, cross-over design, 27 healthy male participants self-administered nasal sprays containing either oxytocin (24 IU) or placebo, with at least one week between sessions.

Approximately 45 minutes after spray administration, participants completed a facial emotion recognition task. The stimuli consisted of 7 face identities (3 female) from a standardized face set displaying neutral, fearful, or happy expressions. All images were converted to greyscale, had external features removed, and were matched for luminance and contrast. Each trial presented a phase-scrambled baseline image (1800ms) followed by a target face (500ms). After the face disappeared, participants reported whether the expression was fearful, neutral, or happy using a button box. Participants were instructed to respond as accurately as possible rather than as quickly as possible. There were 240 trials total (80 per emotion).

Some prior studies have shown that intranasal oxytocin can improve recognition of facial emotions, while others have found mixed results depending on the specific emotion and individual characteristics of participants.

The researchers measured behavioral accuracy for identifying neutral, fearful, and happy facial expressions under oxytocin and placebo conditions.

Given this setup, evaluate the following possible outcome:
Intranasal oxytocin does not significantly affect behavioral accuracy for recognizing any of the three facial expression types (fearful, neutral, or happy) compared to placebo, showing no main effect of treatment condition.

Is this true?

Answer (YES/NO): YES